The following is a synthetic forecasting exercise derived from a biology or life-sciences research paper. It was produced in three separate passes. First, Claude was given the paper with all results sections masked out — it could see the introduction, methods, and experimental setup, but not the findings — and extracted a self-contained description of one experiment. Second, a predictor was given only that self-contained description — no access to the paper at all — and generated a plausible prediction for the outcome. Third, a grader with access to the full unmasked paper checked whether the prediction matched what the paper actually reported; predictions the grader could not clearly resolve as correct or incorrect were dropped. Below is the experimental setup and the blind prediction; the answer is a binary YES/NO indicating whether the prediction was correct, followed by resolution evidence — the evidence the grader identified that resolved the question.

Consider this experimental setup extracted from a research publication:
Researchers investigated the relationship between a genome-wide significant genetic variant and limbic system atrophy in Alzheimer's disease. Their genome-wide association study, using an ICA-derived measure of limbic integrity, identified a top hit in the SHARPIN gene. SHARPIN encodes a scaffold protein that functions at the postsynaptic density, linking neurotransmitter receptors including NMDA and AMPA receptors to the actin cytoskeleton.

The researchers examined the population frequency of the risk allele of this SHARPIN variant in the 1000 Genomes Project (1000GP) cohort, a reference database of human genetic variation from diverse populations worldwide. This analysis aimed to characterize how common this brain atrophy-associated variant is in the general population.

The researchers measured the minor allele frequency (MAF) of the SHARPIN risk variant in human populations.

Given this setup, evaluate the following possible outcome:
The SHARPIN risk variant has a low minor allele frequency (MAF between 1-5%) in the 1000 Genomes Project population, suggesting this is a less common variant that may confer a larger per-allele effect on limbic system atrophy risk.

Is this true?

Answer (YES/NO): NO